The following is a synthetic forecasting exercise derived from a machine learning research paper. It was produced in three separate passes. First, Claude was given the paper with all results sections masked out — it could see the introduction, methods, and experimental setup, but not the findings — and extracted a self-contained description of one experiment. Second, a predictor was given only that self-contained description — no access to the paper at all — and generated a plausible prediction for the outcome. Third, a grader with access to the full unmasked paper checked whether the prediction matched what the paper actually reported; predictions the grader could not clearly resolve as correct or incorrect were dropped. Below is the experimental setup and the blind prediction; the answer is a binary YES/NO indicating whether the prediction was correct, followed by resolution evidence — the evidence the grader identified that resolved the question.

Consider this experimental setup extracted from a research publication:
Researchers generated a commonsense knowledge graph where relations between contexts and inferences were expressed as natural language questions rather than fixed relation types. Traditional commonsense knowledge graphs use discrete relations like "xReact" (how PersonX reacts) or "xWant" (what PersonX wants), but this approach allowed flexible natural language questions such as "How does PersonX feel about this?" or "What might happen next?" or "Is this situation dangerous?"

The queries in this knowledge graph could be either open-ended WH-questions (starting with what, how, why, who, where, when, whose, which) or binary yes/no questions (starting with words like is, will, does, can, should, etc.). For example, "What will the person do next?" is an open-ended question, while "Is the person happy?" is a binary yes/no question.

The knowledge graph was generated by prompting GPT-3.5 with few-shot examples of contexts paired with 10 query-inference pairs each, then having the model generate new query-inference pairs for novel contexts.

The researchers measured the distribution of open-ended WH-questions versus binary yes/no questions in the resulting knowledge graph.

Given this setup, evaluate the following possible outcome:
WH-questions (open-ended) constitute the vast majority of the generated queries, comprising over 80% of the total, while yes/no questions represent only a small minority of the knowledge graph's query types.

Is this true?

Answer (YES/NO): YES